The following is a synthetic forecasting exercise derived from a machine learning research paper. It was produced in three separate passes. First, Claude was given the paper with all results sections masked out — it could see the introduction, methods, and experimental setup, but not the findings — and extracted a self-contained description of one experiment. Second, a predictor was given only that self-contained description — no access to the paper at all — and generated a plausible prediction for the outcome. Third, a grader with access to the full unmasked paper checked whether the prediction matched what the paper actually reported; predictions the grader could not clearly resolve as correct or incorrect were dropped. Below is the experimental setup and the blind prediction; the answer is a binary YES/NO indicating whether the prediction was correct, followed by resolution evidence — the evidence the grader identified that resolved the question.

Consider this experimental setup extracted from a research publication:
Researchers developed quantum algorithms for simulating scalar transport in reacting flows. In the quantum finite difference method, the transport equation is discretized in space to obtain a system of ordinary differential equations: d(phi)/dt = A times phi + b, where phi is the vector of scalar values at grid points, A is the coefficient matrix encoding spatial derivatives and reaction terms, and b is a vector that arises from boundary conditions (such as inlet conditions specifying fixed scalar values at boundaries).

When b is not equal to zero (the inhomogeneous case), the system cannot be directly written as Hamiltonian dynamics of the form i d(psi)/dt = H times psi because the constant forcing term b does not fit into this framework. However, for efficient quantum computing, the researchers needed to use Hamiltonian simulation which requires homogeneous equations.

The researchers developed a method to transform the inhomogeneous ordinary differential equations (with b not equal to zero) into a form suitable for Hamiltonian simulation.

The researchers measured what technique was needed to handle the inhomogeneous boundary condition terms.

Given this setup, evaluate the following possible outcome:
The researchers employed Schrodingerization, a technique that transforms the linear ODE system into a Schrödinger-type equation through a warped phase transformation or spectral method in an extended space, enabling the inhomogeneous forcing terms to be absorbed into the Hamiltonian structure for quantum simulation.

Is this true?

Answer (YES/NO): NO